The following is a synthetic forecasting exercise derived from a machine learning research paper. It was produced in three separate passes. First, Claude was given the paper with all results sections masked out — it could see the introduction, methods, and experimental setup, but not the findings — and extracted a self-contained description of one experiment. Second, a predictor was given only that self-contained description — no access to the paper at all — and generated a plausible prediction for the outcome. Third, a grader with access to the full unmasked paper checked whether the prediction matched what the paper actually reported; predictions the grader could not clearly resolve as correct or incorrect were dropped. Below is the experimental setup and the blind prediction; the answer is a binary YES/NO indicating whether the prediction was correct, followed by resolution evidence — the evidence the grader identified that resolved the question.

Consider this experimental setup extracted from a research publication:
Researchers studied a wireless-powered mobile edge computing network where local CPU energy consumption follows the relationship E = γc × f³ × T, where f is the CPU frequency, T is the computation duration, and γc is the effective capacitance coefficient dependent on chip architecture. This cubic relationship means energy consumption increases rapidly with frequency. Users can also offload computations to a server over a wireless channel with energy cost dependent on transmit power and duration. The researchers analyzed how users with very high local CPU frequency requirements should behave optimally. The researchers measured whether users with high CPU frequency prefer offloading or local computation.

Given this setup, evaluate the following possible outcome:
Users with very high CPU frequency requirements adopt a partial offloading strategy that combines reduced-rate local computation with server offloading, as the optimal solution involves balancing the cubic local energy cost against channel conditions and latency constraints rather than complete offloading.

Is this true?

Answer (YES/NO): YES